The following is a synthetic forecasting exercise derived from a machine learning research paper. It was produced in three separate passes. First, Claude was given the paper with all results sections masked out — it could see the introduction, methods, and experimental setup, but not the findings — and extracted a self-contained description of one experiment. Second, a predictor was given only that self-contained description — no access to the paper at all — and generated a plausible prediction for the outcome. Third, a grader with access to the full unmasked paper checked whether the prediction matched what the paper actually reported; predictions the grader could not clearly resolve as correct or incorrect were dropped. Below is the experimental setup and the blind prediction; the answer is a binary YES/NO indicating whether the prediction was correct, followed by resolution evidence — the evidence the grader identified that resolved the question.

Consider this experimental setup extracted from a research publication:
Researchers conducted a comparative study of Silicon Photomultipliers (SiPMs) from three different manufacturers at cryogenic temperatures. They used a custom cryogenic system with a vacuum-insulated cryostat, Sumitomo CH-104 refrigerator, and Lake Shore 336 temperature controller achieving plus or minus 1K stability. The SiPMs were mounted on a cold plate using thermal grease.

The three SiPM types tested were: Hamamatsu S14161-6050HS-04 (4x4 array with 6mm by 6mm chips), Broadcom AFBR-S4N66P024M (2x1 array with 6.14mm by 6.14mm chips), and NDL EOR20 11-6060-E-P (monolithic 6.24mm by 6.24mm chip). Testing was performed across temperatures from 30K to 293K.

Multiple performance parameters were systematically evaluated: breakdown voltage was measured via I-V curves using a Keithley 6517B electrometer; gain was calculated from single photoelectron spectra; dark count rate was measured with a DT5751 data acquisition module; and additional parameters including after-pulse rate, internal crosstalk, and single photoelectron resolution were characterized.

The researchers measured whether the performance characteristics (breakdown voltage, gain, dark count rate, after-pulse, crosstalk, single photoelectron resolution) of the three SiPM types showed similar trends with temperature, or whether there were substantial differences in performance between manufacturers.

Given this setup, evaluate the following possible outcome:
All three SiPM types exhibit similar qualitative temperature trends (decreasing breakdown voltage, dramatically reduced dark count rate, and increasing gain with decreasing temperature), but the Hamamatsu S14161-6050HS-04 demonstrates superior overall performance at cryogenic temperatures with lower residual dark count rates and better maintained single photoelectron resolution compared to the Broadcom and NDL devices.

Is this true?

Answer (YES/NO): NO